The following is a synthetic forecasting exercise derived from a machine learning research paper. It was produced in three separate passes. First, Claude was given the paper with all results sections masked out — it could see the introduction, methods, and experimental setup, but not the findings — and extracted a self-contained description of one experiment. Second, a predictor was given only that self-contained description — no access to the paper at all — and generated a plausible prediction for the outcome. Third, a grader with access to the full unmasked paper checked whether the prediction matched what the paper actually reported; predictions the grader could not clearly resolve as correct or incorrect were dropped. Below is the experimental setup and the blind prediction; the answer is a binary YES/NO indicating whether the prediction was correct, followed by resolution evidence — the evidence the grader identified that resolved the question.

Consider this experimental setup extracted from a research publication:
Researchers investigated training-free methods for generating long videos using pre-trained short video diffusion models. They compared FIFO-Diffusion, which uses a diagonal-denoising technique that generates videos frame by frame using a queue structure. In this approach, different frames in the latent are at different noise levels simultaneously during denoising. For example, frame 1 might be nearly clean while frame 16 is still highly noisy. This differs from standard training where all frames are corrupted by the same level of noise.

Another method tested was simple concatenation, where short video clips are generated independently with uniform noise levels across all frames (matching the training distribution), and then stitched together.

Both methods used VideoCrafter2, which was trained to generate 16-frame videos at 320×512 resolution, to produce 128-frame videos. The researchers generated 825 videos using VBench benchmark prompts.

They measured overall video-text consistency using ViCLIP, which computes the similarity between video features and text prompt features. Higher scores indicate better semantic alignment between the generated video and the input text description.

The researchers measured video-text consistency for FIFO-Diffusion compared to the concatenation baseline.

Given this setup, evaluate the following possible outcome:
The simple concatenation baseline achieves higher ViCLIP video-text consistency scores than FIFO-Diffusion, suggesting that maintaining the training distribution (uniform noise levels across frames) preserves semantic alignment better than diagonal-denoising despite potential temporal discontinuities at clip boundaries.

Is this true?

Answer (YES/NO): YES